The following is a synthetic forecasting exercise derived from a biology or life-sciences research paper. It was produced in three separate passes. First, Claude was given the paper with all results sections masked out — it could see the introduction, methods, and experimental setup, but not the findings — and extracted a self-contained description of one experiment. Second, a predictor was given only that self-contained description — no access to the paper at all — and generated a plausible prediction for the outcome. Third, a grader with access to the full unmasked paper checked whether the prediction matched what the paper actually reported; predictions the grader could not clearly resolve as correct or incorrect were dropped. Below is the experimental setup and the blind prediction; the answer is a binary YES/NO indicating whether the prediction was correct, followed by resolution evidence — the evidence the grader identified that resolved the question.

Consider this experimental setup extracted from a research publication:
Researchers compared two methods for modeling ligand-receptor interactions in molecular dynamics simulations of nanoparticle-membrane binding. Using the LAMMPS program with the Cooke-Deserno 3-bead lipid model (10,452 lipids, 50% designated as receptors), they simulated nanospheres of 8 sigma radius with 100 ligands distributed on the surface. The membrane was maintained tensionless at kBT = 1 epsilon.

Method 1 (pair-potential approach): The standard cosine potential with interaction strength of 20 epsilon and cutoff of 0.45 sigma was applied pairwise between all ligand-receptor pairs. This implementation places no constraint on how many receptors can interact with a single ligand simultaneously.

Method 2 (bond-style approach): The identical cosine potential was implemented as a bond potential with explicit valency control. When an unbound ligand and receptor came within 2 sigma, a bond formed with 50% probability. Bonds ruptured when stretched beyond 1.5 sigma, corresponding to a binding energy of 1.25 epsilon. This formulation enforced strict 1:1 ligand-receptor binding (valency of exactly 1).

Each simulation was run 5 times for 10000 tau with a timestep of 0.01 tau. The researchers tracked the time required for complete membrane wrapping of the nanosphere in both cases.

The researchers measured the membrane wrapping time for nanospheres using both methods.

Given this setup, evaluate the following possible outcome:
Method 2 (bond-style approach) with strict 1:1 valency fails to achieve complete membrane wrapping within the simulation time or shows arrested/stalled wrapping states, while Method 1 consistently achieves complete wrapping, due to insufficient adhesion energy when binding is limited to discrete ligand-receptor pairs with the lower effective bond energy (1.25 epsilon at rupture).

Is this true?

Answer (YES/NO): NO